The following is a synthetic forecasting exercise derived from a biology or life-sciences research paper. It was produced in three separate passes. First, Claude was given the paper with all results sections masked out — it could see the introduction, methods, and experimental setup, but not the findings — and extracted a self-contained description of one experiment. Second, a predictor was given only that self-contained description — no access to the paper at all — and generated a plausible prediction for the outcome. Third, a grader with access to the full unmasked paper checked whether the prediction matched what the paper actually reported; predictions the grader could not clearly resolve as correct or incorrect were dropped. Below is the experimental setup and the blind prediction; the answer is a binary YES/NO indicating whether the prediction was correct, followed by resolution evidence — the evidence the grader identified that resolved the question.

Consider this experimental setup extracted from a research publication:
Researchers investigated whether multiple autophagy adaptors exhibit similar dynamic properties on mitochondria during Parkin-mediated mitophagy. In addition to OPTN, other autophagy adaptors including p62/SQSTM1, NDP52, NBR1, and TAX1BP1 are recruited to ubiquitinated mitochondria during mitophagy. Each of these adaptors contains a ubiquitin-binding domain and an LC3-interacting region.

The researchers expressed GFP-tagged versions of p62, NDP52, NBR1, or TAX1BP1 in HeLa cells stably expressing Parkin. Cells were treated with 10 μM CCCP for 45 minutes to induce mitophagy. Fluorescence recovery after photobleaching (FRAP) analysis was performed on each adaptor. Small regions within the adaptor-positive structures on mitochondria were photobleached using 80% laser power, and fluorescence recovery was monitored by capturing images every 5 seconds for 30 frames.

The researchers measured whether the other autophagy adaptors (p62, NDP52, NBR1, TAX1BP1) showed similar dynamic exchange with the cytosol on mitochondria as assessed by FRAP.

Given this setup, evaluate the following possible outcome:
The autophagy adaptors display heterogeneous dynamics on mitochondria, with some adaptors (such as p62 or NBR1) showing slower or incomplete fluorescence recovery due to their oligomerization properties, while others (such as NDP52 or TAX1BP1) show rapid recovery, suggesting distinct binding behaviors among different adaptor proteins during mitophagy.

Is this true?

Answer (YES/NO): YES